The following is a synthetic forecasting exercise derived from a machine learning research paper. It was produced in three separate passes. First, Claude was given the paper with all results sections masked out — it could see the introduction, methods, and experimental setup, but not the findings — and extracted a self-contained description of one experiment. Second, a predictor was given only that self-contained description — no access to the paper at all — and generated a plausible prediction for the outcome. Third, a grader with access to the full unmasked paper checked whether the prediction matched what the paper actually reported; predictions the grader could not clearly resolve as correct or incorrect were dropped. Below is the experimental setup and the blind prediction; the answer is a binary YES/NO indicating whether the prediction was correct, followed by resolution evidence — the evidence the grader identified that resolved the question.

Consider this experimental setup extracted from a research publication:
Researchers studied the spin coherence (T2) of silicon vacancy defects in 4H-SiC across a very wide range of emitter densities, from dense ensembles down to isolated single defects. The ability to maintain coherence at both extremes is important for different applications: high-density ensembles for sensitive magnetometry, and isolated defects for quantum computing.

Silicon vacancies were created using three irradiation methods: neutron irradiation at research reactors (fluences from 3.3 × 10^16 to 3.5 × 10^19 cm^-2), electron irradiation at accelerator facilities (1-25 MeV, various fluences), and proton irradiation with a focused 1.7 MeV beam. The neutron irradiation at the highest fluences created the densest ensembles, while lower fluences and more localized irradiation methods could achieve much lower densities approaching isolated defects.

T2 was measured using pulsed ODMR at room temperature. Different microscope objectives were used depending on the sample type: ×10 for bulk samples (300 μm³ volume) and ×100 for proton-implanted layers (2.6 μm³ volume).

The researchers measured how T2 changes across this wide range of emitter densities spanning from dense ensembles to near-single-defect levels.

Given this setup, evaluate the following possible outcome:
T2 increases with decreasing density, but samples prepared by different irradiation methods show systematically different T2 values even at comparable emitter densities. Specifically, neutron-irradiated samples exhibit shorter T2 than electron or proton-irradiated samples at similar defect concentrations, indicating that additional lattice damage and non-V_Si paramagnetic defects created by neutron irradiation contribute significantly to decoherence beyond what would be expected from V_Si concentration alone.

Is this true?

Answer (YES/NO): YES